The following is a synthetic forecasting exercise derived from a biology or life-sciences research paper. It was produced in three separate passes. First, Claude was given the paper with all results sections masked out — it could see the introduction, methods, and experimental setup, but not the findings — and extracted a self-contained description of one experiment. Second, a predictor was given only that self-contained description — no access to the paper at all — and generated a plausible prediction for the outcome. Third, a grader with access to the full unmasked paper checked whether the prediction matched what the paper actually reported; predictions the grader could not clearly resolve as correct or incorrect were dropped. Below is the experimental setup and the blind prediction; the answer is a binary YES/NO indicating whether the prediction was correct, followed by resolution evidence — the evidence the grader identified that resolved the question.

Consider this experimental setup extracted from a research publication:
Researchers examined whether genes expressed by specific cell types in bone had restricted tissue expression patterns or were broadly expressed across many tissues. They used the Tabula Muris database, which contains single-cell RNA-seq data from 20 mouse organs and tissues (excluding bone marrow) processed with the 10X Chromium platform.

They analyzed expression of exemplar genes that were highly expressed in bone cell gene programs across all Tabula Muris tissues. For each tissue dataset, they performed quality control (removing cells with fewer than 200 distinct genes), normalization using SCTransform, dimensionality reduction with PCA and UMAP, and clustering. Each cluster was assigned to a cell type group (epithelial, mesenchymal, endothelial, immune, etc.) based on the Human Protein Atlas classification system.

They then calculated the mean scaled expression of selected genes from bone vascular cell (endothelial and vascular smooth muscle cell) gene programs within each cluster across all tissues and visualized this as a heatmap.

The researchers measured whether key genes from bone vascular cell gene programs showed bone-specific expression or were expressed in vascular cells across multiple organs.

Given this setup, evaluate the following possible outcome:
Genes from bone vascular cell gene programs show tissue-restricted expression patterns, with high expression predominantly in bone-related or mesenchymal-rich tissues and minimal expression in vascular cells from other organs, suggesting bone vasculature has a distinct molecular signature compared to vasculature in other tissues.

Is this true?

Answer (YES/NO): NO